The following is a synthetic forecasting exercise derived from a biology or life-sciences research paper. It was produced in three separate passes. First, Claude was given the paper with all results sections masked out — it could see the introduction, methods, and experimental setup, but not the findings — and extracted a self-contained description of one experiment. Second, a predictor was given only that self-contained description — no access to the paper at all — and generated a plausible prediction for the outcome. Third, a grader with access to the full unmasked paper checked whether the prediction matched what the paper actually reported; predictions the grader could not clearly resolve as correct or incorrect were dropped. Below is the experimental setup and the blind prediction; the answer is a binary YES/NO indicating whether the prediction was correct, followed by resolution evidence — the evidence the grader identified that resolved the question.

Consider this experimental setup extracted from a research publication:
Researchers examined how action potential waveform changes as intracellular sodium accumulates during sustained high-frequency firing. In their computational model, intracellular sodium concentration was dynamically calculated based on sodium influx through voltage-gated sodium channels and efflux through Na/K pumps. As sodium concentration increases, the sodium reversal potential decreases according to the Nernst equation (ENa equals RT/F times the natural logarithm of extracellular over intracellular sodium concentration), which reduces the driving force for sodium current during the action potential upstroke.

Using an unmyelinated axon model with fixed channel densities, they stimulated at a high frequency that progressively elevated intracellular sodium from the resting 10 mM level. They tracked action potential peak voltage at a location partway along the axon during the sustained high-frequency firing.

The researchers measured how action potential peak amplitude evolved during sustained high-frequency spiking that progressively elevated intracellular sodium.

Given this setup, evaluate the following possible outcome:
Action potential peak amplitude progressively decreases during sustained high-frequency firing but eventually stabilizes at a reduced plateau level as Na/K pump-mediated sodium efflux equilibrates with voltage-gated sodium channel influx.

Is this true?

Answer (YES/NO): YES